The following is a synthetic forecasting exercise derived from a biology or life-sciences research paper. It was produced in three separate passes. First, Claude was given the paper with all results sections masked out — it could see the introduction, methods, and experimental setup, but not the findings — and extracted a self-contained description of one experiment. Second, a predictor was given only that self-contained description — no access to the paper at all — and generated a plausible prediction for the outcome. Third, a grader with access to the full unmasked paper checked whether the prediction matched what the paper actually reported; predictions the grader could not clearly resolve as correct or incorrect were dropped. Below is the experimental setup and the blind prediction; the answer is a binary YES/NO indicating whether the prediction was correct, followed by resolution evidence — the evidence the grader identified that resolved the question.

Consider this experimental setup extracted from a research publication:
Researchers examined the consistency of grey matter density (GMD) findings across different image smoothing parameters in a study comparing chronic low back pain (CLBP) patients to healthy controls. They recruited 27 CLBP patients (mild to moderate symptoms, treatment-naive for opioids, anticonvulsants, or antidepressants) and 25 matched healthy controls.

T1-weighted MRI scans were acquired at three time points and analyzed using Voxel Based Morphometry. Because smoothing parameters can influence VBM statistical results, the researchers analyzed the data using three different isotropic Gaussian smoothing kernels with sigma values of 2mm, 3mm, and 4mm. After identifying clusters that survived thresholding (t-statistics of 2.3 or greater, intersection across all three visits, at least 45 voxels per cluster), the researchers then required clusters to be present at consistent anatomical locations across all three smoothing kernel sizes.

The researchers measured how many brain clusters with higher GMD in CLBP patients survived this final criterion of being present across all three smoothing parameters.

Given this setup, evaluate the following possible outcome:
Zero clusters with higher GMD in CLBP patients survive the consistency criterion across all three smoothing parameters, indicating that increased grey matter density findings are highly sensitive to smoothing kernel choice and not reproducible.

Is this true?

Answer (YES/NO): NO